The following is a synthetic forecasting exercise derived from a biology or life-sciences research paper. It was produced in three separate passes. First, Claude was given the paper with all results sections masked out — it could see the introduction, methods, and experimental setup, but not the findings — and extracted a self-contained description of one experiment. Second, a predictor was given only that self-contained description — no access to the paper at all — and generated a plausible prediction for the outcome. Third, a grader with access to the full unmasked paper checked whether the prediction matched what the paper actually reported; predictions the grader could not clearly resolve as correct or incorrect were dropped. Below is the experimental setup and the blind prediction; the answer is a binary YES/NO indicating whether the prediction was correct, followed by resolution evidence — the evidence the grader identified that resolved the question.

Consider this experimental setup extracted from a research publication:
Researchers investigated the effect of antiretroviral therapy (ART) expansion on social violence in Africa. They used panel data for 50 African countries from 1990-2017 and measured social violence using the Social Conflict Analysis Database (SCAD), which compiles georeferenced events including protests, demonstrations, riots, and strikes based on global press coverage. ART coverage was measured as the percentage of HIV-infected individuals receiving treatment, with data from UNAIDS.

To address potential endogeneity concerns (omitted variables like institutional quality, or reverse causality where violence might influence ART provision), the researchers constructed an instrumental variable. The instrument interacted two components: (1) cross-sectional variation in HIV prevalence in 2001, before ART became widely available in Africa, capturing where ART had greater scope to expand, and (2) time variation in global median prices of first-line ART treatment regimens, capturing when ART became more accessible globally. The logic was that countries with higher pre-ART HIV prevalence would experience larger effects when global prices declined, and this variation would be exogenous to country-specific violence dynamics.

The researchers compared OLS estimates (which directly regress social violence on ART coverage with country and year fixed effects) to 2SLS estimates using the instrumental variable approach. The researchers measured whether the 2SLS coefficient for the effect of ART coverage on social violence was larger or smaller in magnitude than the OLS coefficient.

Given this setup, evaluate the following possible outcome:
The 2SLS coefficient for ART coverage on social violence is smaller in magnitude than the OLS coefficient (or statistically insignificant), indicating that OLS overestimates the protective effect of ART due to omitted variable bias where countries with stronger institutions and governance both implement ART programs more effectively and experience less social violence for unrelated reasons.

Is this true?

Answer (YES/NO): NO